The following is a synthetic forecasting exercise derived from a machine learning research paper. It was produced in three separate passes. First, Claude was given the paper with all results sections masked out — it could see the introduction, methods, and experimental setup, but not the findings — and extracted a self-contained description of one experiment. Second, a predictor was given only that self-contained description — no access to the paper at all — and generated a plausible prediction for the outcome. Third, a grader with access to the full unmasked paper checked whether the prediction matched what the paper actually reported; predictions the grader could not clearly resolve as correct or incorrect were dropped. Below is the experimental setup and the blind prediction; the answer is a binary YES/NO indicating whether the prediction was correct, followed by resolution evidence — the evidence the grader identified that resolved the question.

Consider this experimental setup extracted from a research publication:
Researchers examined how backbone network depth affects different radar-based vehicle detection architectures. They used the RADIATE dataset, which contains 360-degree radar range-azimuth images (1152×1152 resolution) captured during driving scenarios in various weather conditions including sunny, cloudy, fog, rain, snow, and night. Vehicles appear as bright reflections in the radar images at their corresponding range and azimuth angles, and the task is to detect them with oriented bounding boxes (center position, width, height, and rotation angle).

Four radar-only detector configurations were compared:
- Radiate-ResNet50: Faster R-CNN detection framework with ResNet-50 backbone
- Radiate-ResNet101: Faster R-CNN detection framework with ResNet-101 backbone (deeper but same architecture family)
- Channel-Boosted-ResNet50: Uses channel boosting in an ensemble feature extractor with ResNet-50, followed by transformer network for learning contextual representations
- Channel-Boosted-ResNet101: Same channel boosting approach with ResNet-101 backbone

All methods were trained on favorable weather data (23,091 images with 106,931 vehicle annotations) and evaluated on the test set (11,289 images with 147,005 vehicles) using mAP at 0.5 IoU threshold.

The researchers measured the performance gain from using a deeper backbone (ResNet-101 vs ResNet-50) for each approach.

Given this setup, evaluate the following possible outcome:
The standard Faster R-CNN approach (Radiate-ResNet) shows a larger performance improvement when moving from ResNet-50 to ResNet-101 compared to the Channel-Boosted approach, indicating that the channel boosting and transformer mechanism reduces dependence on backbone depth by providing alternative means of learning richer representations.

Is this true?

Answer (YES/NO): NO